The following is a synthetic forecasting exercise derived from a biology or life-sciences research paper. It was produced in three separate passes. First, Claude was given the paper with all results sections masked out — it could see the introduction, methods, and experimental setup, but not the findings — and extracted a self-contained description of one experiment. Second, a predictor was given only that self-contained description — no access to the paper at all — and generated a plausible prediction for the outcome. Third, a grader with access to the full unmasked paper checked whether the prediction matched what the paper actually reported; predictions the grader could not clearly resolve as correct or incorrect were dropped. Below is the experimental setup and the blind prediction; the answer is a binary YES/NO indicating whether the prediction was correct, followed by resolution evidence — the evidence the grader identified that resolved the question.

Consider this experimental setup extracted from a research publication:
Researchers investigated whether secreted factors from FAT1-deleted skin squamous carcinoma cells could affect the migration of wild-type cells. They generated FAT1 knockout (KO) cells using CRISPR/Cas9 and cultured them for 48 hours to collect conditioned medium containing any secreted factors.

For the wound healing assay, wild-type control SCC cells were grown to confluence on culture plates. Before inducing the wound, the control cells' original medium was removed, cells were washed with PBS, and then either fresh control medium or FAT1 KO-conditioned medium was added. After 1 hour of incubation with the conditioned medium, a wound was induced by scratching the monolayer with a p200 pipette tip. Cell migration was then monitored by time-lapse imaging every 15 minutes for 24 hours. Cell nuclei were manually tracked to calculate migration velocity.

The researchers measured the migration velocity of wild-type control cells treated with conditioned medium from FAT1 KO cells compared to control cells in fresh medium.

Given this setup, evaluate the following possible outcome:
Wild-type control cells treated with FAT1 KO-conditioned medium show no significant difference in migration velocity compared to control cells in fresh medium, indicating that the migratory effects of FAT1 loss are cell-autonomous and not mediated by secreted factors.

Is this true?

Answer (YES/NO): NO